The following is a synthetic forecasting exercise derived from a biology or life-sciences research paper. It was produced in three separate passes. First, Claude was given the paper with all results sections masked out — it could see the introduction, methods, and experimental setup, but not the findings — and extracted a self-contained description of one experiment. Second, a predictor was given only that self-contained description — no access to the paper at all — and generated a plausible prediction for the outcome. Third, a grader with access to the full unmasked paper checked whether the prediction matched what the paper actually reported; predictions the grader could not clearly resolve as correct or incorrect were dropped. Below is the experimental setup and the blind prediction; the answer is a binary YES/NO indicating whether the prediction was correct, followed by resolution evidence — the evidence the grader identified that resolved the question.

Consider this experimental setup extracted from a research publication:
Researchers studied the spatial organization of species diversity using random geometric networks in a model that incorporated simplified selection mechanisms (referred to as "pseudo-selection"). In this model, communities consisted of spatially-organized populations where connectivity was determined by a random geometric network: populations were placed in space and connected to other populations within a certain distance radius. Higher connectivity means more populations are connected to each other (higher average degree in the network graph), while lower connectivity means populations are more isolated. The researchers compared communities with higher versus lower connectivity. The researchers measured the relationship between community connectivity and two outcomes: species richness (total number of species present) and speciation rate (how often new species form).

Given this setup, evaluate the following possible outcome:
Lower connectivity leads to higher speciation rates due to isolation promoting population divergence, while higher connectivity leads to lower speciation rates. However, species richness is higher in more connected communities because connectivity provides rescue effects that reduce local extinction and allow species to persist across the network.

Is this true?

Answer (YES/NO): YES